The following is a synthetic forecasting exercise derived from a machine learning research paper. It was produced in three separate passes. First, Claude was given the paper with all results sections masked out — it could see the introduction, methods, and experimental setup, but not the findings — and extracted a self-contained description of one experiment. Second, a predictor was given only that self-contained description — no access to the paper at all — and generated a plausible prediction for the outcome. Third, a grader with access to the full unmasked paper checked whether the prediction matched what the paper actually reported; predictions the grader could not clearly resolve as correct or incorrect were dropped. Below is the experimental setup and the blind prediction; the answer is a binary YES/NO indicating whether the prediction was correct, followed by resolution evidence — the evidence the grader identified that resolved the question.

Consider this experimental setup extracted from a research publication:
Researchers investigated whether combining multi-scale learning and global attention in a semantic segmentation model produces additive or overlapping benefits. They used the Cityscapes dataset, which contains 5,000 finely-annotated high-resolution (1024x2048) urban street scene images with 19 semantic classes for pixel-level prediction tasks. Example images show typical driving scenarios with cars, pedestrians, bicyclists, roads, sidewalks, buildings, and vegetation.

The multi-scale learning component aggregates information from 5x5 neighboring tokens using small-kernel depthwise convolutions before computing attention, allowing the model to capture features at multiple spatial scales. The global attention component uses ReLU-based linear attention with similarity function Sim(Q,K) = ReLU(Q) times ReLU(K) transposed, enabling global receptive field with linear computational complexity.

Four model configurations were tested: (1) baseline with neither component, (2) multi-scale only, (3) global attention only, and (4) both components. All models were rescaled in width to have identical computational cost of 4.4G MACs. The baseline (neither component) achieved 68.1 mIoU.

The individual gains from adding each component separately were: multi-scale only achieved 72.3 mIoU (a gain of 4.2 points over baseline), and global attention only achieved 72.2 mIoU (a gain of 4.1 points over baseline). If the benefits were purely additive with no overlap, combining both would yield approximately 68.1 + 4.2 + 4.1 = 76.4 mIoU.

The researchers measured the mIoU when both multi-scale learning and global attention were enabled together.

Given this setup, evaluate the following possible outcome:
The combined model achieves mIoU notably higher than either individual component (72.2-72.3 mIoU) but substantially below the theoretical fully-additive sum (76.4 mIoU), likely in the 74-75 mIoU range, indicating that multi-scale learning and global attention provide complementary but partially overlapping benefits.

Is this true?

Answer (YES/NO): YES